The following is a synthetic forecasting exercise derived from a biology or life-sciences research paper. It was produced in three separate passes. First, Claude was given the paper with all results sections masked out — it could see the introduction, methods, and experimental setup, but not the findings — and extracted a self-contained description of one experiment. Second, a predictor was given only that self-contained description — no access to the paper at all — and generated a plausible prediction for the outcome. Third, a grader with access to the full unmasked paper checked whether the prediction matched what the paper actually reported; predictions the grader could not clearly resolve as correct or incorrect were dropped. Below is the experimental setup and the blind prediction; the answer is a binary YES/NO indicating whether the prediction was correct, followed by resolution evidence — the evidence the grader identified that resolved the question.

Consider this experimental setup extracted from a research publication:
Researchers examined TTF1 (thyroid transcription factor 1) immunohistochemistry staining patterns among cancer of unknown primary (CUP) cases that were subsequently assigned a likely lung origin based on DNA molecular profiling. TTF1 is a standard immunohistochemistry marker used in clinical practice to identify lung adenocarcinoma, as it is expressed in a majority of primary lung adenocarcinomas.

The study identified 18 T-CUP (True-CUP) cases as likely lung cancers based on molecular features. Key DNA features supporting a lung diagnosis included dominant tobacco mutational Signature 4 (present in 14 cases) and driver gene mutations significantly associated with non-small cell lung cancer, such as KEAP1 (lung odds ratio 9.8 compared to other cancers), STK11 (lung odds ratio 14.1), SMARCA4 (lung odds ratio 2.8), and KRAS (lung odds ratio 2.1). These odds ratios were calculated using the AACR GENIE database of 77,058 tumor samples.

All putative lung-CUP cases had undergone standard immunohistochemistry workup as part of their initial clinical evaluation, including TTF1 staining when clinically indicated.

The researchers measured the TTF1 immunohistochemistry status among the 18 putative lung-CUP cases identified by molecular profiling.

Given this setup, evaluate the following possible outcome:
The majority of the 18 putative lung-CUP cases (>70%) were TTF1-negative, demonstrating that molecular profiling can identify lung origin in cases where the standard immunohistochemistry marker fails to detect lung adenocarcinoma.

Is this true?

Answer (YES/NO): YES